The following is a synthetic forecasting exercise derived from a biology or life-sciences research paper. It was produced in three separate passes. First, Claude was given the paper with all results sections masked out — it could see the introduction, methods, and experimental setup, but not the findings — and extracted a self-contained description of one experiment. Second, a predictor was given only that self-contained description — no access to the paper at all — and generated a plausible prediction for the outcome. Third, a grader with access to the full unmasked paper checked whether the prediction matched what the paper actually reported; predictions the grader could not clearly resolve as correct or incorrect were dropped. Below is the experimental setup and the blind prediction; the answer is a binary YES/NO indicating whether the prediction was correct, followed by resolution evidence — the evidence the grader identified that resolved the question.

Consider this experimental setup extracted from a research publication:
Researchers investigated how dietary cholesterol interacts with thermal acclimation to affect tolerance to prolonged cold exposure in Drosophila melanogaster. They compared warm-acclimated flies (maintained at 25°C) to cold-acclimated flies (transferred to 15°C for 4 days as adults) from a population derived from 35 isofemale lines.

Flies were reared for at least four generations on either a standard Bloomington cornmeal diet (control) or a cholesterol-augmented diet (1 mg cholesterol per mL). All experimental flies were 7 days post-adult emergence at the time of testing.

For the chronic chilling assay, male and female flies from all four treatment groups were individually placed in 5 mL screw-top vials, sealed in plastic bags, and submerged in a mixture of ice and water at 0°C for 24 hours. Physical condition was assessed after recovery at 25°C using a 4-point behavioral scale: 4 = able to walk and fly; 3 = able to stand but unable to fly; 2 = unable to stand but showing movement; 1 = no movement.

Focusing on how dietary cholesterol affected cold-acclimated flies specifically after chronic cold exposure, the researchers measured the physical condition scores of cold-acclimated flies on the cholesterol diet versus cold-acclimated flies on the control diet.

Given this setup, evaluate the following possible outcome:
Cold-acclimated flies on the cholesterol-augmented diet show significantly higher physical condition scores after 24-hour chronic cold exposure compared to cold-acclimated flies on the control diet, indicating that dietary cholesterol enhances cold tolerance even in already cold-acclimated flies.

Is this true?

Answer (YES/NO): NO